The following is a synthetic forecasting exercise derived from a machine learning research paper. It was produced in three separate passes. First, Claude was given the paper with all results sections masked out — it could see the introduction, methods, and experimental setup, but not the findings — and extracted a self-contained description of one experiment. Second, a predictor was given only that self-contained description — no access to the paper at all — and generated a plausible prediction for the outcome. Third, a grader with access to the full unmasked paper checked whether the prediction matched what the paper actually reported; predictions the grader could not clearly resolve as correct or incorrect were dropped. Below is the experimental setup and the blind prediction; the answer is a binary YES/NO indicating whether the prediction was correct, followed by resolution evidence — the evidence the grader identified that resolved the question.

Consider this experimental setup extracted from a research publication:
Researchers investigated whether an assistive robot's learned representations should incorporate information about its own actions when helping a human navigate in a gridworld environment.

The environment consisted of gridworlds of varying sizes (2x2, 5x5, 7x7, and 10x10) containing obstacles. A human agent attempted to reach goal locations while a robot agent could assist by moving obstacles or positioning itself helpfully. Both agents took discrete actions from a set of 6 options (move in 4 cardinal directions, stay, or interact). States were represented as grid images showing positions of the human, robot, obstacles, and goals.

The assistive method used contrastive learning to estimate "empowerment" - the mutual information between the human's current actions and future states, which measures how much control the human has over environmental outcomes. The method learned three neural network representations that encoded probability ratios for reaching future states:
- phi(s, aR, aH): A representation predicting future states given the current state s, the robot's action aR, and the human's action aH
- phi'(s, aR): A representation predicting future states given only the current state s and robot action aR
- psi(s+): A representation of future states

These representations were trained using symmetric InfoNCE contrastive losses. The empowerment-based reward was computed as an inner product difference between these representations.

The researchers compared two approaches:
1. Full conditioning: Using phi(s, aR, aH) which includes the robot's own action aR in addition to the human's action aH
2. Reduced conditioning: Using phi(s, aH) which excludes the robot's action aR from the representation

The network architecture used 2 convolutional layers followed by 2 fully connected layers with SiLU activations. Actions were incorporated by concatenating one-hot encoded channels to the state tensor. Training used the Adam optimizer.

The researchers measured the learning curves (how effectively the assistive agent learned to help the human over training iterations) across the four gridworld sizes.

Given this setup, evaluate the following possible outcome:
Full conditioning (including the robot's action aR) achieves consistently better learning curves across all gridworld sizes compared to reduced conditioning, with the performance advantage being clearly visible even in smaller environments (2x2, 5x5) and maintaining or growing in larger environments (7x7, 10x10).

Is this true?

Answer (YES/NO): NO